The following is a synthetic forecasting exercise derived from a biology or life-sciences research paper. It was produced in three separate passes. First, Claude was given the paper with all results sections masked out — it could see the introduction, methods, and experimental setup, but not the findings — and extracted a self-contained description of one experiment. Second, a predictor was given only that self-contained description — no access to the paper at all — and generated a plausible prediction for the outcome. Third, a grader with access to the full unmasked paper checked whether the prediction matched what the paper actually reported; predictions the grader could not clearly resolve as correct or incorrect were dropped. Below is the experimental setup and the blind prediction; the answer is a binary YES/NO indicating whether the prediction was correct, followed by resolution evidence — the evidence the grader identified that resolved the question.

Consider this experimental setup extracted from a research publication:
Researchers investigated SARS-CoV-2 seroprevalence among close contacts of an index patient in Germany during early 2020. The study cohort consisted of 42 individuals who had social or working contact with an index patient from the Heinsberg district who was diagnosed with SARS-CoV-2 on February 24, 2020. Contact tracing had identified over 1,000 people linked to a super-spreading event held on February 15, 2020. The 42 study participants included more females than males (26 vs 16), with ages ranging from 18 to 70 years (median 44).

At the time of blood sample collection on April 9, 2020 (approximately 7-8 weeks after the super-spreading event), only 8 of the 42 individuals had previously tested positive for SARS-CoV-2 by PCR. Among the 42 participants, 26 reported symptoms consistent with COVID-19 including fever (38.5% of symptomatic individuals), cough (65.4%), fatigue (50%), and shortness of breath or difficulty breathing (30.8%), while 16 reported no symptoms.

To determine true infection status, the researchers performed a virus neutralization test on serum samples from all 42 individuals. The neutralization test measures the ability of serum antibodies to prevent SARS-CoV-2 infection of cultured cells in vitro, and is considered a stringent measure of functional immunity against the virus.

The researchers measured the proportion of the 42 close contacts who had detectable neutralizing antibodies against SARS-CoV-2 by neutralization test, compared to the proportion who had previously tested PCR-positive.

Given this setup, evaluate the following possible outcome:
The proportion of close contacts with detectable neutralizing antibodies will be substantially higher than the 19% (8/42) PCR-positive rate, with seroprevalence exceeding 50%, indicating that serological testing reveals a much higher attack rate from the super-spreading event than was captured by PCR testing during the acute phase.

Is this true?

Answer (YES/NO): YES